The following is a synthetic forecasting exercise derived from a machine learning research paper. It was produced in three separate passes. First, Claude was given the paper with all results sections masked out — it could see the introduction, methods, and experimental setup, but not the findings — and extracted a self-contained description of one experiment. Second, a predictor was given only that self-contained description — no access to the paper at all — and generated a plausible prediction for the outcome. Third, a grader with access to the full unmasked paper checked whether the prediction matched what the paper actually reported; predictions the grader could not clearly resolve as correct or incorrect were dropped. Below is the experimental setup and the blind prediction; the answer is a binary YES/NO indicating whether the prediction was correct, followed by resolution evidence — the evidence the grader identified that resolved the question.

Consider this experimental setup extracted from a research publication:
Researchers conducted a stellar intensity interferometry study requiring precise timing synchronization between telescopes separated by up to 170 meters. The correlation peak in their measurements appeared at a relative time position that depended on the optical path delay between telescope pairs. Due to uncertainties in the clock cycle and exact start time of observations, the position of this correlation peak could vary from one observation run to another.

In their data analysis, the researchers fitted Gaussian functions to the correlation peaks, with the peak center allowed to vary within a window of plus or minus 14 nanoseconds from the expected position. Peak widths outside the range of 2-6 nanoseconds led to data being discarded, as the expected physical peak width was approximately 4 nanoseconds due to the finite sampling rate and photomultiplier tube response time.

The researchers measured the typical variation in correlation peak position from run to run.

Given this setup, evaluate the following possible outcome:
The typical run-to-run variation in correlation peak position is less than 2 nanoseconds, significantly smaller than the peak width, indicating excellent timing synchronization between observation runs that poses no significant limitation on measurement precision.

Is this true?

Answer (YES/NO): NO